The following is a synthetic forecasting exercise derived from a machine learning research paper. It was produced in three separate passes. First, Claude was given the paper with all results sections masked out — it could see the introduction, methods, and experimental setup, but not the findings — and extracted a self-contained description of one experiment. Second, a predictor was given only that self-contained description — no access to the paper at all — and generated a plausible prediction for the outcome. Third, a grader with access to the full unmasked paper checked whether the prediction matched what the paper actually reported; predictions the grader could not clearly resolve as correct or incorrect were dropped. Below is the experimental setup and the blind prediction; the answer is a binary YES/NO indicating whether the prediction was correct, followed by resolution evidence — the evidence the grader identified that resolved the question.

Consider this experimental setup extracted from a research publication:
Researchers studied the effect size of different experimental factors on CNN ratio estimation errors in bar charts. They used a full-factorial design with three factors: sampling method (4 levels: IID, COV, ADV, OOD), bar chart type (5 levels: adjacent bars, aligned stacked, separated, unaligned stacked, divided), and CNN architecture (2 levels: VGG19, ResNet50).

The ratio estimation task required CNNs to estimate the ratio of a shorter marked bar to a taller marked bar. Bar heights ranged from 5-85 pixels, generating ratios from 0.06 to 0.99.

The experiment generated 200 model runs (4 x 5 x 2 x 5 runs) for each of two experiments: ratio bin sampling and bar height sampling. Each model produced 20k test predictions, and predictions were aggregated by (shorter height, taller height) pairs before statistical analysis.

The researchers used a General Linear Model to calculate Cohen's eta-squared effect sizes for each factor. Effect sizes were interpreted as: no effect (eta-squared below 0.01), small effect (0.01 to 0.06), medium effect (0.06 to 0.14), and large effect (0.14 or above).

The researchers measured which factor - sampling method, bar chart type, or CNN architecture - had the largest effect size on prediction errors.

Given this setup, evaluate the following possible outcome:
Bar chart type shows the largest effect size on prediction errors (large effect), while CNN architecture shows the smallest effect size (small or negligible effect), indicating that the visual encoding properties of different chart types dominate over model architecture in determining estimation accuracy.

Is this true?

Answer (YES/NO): NO